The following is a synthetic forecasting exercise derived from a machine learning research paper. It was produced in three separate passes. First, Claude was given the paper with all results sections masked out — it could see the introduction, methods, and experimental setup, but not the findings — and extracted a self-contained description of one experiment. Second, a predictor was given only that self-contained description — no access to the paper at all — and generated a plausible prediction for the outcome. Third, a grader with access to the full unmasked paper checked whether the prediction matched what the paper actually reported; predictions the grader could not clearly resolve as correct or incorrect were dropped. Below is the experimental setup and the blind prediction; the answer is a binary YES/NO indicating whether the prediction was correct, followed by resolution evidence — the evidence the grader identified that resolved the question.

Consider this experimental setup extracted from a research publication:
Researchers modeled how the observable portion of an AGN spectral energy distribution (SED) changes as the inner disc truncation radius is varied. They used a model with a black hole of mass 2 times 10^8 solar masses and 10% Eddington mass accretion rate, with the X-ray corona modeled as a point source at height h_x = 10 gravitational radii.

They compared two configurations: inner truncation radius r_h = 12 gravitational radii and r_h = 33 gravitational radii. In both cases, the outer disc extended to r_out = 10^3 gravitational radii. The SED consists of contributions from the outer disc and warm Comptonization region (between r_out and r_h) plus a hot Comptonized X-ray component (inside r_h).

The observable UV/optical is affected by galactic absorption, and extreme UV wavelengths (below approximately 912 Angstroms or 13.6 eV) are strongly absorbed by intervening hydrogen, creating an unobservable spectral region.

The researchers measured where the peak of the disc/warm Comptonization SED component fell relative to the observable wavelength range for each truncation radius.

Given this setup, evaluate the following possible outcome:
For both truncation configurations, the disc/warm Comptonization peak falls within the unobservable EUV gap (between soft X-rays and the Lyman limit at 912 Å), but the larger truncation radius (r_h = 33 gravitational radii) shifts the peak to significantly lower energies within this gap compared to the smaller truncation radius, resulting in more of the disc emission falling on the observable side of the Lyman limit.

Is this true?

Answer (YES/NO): NO